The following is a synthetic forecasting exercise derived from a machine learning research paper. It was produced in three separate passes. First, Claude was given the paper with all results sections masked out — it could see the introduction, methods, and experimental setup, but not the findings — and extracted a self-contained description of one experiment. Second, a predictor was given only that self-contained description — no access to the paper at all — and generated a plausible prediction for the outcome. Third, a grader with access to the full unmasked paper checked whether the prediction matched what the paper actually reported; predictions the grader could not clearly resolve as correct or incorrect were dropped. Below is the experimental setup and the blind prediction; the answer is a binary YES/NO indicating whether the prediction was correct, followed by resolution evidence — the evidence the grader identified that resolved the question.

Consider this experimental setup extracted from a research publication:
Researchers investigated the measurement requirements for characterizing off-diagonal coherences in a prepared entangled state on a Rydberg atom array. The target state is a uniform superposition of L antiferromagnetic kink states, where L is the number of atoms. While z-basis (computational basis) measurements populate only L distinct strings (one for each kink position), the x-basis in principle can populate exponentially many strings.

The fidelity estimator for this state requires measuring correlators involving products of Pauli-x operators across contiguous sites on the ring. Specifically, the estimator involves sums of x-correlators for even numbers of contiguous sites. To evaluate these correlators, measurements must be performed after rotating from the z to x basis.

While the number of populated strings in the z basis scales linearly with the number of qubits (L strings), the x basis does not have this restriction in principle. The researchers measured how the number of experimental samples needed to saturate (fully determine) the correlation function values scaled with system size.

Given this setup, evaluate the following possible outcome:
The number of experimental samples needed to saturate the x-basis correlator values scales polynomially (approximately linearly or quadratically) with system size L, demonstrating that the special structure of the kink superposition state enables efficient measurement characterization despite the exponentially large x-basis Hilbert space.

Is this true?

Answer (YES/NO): YES